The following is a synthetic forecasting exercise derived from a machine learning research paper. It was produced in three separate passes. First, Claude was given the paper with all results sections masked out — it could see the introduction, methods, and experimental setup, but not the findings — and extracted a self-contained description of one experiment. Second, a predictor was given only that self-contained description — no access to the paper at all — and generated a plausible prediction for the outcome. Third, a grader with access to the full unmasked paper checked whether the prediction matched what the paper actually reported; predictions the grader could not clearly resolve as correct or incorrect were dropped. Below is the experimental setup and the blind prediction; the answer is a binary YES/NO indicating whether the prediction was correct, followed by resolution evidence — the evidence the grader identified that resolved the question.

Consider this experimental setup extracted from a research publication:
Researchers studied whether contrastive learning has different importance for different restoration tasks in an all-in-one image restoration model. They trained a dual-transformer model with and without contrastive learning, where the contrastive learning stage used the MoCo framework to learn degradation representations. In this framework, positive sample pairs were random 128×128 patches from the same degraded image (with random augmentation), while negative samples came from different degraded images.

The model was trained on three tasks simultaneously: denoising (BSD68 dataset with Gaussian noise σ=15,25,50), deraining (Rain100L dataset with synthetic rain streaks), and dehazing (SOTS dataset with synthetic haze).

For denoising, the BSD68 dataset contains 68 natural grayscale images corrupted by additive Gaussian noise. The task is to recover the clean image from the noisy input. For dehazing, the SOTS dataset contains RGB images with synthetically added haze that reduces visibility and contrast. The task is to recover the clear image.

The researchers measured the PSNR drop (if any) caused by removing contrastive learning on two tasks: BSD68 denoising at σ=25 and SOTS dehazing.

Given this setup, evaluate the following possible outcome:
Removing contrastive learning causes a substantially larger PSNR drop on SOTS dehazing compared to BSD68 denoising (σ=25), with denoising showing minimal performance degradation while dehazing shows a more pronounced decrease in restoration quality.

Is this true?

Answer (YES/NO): YES